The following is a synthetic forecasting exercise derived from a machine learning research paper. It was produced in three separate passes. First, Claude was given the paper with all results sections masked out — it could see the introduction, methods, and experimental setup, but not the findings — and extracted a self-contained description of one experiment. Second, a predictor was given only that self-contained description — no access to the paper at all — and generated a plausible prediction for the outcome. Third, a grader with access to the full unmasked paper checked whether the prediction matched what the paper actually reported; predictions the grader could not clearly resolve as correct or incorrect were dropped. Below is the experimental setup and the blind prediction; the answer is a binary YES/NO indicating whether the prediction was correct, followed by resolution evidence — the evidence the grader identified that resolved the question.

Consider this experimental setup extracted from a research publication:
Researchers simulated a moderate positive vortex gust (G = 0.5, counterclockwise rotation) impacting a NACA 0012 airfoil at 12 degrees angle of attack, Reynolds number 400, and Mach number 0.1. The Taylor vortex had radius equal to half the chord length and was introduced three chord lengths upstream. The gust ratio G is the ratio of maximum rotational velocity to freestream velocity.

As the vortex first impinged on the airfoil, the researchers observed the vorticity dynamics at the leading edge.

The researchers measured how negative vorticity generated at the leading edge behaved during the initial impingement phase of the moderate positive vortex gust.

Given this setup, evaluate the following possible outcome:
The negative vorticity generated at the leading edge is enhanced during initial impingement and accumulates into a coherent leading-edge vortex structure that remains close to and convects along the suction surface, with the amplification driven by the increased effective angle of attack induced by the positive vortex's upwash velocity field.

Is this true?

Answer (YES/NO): NO